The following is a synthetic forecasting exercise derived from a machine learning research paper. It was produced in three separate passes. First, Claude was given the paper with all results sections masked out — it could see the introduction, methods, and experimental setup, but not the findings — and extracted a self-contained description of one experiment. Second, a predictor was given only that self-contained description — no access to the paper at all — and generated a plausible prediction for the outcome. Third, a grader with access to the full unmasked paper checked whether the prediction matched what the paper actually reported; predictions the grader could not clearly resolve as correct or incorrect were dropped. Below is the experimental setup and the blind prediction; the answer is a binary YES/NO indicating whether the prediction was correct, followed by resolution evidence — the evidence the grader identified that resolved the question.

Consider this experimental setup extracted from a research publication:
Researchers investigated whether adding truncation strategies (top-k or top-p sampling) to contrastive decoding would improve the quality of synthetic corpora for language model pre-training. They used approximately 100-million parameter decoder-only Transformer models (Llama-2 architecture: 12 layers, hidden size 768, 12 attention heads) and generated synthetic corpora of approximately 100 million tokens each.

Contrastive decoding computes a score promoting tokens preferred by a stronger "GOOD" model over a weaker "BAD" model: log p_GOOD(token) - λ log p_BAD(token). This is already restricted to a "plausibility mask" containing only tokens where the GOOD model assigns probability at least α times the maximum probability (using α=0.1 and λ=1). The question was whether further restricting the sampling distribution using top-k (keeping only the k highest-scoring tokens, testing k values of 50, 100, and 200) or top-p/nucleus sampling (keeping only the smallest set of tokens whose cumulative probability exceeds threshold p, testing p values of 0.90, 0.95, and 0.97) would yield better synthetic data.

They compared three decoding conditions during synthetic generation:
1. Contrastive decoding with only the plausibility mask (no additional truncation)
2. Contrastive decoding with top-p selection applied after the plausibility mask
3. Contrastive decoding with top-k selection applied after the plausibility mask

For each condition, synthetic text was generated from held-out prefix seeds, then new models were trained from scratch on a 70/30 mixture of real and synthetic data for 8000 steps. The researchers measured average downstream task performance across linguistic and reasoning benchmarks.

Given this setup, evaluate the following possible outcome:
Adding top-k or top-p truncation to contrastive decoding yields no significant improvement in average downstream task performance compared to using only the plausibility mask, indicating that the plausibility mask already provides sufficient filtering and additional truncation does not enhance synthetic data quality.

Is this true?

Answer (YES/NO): NO